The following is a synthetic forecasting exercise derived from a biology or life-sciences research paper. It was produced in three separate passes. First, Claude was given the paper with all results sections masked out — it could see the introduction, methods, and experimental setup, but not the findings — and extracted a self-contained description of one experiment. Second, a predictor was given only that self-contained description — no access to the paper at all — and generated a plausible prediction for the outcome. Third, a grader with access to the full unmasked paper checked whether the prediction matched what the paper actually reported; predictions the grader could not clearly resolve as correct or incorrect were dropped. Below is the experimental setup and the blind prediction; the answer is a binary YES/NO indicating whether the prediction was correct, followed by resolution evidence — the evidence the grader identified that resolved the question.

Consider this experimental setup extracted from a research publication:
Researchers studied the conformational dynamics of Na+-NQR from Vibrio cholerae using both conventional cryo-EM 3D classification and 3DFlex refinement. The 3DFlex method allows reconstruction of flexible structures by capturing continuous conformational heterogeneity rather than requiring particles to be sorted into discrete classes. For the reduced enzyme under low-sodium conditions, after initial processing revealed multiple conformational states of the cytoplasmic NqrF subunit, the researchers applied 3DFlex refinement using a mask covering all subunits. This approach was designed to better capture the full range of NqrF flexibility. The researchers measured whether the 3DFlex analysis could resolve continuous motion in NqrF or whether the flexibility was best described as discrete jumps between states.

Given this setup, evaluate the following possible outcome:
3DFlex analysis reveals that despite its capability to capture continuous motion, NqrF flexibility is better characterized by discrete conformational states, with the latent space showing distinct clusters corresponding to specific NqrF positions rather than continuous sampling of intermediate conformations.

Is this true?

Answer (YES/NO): YES